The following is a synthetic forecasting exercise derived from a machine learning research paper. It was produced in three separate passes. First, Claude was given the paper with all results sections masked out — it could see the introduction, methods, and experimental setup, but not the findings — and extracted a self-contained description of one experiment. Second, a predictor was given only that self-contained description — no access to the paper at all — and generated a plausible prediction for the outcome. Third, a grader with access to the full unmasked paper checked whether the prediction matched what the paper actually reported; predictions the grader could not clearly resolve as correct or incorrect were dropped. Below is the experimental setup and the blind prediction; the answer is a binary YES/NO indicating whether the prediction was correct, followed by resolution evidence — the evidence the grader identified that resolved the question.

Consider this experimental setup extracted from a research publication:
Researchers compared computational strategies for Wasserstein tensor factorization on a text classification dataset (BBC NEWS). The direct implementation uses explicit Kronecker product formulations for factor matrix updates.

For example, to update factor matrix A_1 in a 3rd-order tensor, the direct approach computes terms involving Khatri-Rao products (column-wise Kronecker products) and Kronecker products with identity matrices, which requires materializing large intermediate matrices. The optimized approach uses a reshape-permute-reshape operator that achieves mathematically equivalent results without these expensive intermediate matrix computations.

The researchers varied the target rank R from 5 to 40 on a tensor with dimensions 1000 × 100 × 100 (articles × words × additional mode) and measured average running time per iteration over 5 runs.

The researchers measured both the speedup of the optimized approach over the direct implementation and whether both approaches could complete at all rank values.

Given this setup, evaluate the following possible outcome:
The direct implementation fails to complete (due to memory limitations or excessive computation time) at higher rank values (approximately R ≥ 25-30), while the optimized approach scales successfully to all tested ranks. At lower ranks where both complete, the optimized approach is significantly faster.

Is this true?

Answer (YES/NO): YES